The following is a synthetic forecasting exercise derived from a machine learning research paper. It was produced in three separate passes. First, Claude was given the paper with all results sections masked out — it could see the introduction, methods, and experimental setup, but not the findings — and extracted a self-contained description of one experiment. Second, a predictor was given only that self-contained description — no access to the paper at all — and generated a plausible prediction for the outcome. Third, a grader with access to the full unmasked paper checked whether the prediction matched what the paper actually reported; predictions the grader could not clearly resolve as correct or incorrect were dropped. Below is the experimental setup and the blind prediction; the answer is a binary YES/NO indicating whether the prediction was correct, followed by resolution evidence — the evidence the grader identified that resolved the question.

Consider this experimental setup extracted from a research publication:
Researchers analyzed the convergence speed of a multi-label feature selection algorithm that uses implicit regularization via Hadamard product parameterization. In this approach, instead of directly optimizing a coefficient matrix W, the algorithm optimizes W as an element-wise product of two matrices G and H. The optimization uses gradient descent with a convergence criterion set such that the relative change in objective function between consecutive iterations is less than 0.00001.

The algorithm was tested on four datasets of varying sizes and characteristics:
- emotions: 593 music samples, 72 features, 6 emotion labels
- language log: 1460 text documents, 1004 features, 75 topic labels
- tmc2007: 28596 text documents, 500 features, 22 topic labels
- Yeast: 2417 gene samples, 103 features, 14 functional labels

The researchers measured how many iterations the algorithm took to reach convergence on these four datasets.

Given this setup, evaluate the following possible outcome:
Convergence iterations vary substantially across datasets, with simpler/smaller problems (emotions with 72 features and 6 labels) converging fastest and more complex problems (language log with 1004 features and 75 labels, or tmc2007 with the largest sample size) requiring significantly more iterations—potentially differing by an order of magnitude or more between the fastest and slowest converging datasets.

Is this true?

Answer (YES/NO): NO